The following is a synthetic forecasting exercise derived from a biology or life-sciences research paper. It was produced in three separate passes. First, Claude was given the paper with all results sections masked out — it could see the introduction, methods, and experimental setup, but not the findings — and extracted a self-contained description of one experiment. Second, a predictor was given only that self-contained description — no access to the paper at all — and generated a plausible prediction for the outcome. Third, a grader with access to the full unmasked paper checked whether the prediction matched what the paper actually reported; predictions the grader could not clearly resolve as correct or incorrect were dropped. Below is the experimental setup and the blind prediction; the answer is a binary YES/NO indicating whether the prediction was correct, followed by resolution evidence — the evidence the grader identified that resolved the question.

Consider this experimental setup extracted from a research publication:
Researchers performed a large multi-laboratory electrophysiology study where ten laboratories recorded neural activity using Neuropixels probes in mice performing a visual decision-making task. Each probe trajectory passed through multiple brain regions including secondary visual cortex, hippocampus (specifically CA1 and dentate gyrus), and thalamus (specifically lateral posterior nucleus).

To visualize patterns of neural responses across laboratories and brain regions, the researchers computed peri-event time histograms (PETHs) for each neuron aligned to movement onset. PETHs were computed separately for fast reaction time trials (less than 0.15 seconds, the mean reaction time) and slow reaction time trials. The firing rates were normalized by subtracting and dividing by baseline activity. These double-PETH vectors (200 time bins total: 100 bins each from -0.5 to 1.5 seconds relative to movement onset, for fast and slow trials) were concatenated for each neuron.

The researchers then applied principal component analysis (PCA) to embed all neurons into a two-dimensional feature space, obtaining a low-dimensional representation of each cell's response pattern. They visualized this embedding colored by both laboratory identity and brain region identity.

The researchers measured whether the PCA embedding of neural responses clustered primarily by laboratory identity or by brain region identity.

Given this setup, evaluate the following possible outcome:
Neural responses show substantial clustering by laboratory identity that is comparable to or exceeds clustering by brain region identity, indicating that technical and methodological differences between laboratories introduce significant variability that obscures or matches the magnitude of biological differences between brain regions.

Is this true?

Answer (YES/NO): NO